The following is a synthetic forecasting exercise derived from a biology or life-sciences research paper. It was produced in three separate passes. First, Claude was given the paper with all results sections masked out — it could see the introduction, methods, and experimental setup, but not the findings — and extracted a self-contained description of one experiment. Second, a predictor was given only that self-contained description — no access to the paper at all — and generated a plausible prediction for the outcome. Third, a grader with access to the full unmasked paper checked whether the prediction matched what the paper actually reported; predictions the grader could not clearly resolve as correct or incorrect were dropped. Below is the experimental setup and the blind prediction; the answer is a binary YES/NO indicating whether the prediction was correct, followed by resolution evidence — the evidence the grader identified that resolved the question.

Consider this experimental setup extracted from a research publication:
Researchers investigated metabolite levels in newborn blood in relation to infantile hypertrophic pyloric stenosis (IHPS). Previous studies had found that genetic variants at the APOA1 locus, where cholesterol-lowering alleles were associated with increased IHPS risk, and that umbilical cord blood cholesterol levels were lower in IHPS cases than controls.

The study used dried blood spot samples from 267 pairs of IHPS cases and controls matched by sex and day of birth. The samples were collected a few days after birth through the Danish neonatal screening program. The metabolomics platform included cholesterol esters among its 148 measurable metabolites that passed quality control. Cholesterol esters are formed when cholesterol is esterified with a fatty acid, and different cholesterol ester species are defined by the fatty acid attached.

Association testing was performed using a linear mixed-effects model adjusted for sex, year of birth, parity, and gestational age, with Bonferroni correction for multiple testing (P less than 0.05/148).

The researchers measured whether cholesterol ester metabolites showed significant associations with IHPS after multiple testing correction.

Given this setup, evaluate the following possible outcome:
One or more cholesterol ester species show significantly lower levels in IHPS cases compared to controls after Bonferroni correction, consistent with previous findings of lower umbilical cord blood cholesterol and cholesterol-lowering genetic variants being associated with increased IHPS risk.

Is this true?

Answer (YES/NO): NO